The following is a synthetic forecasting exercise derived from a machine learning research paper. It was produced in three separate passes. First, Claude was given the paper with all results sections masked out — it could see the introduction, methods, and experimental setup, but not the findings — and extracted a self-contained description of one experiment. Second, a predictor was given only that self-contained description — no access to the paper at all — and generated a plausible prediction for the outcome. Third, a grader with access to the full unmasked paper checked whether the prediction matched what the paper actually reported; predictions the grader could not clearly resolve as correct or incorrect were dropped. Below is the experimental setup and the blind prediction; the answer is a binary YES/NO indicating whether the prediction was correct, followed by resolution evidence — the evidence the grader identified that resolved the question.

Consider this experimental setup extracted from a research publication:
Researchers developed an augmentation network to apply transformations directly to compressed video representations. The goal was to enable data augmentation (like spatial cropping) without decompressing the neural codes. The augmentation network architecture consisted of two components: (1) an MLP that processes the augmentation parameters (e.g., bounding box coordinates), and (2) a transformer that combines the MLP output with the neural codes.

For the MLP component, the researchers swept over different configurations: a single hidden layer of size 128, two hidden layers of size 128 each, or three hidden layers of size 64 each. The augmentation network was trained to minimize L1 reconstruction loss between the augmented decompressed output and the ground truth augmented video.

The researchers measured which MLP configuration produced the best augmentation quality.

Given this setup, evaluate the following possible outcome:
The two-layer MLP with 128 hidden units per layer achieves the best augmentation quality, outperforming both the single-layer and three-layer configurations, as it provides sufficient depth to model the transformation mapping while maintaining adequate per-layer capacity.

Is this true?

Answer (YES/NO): NO